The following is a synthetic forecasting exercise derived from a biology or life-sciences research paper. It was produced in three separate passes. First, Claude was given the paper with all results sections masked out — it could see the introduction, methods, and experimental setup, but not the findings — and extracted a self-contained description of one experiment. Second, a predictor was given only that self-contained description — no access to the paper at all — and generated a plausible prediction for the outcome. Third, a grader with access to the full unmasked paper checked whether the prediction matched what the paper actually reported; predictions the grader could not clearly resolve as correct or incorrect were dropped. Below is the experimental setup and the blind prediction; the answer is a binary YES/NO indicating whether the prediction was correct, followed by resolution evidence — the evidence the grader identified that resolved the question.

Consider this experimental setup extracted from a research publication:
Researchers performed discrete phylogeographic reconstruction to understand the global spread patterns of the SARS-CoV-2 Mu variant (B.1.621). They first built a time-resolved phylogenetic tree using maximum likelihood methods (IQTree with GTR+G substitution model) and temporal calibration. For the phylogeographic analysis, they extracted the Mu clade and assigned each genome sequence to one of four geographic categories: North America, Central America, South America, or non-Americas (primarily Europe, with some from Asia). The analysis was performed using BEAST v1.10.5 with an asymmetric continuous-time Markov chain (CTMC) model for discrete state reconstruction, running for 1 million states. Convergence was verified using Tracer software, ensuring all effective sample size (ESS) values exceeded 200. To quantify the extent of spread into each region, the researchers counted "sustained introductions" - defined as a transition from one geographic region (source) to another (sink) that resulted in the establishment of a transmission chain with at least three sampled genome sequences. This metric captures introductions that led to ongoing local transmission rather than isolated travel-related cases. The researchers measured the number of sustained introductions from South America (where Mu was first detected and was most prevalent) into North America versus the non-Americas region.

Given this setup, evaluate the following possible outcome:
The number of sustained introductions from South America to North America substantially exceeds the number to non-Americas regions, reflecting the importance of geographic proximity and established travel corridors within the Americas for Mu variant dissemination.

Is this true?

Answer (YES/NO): NO